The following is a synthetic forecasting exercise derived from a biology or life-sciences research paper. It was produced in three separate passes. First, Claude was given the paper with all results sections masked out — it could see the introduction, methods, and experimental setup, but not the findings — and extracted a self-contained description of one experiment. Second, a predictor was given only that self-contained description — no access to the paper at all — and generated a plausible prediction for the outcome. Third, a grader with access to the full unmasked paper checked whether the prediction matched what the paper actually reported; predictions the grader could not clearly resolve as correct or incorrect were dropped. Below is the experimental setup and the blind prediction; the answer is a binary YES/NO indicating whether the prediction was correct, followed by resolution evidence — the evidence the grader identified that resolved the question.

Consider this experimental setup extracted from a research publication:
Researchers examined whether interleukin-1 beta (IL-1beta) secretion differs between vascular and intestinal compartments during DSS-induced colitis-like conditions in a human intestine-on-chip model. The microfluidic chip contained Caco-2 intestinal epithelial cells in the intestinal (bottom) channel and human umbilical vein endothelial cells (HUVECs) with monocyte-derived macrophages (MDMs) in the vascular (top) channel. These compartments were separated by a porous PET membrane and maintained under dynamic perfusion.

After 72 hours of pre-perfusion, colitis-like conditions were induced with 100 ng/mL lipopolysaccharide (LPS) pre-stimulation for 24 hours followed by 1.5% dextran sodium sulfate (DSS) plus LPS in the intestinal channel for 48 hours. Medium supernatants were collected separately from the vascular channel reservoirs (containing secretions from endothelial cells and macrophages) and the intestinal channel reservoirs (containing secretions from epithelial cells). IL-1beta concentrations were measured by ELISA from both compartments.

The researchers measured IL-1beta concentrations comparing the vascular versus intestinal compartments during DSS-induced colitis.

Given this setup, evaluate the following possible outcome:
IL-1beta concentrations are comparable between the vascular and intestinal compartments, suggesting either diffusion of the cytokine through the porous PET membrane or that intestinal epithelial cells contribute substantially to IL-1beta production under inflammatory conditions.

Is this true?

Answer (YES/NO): NO